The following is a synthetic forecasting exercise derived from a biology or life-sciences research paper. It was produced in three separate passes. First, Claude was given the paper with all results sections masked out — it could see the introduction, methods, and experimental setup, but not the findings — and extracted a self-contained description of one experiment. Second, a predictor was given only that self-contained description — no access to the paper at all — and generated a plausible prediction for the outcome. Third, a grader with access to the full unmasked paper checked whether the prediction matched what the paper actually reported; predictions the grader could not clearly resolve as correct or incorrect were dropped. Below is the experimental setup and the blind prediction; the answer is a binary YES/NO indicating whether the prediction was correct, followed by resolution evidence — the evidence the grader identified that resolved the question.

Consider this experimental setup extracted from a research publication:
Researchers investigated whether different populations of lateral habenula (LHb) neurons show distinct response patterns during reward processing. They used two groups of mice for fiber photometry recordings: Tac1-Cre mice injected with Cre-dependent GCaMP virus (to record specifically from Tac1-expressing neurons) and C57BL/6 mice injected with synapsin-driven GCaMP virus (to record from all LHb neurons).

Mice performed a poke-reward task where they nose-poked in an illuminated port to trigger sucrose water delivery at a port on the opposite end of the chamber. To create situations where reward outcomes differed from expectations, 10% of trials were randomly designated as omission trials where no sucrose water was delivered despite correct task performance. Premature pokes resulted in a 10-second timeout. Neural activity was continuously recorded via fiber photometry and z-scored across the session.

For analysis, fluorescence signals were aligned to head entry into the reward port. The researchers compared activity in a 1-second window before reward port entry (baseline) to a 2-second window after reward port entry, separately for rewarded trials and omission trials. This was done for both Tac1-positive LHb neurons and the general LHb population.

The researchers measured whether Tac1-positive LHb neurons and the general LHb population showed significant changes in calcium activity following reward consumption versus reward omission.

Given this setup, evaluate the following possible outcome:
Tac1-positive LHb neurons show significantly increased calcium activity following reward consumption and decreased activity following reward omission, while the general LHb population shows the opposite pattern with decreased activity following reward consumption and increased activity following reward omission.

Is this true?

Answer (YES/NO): NO